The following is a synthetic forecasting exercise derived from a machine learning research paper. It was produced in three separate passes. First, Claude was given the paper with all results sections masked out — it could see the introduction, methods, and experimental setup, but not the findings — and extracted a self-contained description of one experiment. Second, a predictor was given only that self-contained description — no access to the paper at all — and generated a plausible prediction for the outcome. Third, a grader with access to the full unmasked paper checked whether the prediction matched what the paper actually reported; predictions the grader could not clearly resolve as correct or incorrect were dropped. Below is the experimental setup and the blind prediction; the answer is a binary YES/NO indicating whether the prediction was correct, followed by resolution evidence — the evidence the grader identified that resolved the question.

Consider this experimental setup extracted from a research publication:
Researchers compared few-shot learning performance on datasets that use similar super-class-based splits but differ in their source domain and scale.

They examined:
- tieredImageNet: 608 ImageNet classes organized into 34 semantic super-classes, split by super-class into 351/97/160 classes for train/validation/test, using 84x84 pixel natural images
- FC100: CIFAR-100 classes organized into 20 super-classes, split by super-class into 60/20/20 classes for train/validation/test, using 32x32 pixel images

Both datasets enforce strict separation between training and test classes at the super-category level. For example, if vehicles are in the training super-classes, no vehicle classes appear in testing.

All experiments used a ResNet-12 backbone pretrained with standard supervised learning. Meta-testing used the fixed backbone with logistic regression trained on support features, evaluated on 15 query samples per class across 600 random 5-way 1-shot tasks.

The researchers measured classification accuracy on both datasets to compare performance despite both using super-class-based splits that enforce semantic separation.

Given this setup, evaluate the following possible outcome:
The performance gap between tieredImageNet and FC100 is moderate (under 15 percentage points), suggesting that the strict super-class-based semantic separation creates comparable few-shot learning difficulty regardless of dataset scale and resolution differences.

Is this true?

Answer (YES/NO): NO